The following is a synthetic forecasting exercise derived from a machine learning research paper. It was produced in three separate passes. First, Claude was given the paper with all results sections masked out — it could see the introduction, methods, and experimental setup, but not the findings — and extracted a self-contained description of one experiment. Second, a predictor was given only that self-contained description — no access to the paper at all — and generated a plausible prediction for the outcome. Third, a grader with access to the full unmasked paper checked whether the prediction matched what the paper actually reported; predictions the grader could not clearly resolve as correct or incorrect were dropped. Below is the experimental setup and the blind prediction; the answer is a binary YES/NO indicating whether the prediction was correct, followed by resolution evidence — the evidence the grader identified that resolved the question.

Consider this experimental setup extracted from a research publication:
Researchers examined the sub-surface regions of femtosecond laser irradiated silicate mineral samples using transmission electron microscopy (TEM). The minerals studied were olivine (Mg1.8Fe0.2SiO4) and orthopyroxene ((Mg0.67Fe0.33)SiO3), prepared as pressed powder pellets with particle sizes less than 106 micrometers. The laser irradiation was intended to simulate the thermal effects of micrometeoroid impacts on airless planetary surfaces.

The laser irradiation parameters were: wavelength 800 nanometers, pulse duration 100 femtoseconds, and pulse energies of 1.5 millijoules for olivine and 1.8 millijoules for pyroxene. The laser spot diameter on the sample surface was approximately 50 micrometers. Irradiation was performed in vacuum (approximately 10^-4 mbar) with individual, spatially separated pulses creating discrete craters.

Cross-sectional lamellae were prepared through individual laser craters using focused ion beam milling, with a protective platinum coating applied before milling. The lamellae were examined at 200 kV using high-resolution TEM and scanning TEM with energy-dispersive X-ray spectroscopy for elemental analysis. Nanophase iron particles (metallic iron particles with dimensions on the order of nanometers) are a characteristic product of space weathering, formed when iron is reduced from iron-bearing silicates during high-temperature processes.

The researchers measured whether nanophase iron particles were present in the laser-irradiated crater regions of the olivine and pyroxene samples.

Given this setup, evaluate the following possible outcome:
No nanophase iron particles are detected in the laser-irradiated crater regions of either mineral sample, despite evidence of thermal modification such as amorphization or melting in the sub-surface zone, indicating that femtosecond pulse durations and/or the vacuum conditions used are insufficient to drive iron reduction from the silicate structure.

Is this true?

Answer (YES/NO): NO